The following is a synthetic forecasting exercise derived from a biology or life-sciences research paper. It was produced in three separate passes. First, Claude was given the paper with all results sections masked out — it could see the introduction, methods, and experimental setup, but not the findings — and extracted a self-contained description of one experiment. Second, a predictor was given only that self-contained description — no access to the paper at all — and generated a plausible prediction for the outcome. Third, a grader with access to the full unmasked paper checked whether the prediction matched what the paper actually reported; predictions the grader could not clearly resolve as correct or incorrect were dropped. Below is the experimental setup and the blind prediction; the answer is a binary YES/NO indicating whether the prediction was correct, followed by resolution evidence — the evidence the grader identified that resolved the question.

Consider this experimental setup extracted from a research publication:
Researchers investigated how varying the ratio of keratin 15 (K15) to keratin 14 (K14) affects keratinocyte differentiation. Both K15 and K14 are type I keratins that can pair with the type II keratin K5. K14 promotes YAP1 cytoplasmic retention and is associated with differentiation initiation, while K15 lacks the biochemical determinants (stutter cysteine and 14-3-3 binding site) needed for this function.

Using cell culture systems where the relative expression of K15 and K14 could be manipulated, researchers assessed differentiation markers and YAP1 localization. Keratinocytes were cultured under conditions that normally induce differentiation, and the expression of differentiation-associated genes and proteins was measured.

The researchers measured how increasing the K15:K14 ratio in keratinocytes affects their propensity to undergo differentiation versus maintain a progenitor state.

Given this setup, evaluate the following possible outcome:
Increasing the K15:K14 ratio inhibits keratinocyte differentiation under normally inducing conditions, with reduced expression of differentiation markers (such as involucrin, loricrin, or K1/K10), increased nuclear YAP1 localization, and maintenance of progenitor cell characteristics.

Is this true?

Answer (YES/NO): YES